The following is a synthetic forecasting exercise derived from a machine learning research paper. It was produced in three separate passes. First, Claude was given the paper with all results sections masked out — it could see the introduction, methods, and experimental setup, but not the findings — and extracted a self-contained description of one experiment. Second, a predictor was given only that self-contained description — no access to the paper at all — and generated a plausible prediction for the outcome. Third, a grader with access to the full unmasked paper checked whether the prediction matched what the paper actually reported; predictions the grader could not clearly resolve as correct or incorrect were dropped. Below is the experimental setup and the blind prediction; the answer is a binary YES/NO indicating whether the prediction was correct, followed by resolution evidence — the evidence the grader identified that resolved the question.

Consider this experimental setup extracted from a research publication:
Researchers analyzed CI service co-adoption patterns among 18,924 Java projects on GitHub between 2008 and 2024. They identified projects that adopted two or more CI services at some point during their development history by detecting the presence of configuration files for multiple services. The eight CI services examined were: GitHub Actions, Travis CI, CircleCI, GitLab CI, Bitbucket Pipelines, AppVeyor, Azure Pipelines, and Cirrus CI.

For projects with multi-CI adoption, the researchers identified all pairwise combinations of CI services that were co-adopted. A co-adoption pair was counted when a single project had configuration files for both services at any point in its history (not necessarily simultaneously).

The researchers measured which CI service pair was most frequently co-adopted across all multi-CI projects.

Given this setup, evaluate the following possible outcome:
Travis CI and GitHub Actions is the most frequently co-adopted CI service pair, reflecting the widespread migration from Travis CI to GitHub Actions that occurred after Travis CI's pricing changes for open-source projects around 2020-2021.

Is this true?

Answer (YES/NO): YES